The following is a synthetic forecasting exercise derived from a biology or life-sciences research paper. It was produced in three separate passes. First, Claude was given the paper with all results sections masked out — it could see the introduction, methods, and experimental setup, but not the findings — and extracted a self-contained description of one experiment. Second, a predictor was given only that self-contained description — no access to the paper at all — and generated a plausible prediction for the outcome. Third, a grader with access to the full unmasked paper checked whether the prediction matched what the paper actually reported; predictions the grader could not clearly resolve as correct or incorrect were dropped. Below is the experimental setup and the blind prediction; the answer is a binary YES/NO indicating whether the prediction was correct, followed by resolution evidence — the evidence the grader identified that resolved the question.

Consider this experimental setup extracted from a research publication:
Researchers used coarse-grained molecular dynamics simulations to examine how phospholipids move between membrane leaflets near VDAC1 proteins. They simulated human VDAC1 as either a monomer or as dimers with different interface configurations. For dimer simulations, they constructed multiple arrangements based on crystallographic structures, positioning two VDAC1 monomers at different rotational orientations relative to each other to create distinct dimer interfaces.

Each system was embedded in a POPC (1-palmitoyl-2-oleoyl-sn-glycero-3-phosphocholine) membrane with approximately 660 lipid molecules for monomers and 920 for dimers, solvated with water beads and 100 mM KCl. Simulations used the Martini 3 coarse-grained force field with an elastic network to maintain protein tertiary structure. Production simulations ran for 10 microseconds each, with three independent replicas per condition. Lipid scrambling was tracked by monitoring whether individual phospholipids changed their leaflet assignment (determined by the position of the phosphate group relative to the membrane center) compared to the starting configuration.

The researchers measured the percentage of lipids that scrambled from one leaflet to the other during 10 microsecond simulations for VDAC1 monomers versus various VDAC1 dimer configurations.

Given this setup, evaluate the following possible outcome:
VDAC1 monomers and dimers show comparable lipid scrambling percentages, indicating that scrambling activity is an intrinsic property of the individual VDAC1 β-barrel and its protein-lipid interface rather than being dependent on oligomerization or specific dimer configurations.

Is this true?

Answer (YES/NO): NO